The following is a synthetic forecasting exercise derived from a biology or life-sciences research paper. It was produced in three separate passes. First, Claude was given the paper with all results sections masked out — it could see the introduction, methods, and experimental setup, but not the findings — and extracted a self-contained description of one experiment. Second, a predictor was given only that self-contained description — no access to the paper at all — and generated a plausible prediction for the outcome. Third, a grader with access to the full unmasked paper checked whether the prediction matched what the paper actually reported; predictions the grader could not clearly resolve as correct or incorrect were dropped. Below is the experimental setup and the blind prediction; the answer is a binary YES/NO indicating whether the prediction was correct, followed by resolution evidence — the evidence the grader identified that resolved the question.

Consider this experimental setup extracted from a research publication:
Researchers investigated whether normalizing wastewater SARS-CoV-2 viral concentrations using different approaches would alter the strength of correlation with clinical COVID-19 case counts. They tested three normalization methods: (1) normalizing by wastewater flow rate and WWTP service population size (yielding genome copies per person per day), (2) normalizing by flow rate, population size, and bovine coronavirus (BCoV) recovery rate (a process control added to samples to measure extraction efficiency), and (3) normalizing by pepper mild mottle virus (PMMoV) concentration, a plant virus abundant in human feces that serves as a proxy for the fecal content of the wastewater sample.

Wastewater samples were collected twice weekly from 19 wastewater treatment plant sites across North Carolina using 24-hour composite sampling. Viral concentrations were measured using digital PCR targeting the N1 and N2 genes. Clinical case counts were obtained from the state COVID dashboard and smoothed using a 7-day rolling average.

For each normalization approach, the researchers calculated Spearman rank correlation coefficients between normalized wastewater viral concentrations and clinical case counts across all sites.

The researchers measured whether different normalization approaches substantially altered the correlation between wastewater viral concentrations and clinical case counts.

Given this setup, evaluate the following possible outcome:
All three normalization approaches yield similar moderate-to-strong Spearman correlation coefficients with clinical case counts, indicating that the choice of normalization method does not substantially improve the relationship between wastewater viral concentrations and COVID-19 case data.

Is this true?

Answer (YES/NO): NO